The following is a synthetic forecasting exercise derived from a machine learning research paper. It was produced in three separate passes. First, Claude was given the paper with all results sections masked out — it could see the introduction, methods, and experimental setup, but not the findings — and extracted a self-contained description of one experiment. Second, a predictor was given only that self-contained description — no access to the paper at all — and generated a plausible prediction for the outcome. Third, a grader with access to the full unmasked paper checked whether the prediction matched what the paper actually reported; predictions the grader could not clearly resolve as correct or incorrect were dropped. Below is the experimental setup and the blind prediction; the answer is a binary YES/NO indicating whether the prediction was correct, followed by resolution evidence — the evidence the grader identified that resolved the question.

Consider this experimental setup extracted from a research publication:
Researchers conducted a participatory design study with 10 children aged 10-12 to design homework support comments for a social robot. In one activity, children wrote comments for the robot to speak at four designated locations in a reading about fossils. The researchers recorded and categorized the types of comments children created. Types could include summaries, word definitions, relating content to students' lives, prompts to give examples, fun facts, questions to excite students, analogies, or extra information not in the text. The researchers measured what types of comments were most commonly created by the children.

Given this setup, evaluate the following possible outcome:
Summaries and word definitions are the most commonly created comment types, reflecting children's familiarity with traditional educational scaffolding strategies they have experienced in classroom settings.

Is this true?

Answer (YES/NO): NO